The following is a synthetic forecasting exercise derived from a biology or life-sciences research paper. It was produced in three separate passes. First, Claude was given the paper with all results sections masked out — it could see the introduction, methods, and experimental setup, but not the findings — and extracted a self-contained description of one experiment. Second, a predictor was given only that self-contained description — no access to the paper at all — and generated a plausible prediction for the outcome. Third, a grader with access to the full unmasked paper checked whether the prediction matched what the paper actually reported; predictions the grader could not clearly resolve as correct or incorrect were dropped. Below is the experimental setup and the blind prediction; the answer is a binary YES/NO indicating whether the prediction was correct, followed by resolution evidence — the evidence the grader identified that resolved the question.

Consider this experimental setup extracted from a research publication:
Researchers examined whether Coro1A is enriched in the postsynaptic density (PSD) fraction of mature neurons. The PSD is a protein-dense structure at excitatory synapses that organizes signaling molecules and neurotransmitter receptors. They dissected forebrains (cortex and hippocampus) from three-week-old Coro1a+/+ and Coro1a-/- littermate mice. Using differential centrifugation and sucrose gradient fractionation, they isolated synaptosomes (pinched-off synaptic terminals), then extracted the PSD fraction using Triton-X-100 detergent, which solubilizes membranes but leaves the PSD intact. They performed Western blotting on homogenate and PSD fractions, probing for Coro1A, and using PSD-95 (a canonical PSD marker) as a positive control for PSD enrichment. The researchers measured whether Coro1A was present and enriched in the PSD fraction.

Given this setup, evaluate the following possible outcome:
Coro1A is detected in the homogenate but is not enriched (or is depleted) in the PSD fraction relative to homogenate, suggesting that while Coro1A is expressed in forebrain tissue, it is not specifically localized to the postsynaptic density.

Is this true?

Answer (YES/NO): NO